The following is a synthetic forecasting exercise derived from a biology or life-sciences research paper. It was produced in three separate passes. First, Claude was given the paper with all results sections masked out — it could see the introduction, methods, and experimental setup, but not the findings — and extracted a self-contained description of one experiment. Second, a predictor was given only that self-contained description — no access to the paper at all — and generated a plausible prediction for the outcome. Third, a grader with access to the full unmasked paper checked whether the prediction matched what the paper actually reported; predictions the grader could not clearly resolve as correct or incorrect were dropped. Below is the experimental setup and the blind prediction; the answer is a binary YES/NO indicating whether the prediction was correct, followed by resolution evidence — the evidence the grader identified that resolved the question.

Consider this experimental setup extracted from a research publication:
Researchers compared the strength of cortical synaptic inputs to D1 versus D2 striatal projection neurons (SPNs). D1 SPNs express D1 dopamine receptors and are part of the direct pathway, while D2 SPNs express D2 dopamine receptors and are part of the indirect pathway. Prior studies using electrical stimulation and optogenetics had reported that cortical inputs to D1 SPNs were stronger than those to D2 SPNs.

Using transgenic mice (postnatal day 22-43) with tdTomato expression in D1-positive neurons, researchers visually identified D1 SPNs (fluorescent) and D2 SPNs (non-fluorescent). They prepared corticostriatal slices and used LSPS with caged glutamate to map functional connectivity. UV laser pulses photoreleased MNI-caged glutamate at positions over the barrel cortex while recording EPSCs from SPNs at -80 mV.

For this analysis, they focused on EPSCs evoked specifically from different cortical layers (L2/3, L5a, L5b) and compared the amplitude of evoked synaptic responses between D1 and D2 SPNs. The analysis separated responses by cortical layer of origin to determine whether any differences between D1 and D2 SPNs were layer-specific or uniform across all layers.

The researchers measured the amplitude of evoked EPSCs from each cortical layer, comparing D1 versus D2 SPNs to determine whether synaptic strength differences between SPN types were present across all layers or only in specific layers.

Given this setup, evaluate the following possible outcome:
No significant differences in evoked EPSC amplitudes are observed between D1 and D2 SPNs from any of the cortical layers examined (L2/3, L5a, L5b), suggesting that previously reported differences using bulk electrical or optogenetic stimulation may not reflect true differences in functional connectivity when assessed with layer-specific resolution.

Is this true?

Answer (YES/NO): NO